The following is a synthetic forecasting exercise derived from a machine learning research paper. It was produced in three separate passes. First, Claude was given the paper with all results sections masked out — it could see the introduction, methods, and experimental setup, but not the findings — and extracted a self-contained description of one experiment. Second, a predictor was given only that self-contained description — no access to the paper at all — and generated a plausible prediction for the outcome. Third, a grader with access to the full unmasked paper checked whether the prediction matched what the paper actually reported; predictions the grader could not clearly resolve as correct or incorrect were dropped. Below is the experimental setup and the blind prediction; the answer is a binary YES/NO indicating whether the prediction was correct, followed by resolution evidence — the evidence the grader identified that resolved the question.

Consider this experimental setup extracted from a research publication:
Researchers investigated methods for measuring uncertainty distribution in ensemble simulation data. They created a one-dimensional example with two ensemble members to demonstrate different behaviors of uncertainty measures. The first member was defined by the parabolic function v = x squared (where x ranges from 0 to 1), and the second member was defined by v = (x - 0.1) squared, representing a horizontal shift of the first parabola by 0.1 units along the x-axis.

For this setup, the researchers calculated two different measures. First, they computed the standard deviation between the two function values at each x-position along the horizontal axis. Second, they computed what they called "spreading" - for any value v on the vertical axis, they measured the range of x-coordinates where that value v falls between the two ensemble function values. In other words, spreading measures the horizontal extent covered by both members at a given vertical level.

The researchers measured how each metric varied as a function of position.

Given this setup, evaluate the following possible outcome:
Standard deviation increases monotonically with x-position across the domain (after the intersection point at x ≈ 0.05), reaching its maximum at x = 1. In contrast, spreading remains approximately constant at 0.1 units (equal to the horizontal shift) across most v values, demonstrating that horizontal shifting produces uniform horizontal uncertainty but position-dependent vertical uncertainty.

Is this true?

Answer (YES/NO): YES